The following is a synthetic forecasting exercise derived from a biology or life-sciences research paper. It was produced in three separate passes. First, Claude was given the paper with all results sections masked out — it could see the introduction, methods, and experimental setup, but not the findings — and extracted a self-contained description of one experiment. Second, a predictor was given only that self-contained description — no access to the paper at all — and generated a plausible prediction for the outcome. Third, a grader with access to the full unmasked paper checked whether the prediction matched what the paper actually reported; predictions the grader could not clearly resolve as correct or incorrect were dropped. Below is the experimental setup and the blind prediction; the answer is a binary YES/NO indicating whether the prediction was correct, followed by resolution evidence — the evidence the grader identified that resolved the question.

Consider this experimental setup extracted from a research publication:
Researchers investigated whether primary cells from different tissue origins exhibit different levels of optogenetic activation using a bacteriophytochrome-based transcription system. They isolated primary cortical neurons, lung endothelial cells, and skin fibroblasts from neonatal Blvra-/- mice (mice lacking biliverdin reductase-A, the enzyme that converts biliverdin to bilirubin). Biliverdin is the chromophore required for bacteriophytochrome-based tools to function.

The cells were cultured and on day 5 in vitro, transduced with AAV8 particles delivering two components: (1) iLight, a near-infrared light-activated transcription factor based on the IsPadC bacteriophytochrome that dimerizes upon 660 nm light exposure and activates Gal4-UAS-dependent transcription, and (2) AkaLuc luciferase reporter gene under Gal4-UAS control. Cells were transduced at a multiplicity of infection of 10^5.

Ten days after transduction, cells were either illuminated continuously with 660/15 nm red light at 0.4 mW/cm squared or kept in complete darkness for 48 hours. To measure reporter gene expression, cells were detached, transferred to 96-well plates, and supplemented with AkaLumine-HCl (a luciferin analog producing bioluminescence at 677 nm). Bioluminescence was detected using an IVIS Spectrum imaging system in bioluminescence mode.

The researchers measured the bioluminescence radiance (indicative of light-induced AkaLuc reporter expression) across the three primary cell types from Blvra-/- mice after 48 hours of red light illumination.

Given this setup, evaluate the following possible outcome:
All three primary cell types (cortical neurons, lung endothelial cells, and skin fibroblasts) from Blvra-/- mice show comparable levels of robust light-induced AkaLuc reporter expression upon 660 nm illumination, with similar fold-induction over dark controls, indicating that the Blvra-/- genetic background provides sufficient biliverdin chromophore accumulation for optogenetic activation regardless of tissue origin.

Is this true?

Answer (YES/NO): NO